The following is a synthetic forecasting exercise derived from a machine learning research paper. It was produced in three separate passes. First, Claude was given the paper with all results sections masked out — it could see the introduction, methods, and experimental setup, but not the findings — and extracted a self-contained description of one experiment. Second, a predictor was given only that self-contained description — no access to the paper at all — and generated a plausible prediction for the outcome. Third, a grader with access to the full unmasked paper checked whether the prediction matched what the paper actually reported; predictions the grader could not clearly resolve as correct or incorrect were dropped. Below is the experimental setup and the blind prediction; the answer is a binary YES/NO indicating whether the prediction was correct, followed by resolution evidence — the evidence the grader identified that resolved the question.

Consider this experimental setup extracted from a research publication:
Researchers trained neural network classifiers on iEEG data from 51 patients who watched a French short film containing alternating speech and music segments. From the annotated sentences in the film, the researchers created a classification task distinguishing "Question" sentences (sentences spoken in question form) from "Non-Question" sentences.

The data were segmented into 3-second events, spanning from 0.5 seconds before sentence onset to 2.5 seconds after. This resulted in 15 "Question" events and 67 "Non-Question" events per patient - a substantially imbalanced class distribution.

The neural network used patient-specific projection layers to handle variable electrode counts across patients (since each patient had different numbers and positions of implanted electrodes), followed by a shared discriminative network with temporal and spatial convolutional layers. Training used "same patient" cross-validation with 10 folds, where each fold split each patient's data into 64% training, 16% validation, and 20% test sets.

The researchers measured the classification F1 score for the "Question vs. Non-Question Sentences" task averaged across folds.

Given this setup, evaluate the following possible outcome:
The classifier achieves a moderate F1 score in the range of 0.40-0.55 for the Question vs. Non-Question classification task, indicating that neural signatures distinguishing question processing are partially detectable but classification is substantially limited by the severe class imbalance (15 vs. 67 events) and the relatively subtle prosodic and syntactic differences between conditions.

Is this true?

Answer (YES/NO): NO